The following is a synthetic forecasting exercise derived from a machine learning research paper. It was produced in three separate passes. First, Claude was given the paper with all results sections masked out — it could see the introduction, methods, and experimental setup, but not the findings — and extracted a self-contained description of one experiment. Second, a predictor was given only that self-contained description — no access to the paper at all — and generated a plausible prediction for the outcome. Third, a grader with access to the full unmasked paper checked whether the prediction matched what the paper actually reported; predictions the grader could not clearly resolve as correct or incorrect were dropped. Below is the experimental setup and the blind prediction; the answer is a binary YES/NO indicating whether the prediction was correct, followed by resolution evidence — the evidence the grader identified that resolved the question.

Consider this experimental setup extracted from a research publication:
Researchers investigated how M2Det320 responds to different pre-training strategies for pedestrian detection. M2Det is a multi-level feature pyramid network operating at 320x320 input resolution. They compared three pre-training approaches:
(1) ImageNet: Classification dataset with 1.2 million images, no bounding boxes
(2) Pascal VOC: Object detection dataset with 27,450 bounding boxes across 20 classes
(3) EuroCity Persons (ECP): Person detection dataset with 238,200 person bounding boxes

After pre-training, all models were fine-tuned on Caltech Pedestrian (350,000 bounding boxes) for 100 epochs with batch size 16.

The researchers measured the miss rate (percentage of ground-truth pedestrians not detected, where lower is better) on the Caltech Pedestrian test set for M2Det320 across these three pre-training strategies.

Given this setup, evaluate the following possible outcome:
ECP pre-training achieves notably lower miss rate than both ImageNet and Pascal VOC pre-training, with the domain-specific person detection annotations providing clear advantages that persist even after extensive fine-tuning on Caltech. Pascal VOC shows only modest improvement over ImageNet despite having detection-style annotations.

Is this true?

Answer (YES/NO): NO